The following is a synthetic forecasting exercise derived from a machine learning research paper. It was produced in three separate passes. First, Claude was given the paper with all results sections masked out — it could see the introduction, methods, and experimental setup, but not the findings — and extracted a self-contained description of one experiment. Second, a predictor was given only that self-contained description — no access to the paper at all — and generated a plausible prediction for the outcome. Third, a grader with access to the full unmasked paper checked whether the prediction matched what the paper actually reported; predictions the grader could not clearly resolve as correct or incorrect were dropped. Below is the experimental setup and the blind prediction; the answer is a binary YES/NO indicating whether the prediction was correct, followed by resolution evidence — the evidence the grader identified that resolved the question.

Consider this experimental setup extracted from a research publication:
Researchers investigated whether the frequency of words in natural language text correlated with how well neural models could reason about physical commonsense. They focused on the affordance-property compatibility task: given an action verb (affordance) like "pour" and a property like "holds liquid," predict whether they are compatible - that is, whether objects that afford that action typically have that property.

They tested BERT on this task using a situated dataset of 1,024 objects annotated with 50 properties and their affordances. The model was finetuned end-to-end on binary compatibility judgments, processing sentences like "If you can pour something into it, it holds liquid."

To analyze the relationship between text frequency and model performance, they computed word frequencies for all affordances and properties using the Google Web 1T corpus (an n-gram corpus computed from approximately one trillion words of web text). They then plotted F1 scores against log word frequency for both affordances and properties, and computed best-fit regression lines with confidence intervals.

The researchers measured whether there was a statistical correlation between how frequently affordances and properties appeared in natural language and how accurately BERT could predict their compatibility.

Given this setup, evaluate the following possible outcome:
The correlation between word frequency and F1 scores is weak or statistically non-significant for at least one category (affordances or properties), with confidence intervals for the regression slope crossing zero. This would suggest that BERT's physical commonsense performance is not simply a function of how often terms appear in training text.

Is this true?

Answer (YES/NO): YES